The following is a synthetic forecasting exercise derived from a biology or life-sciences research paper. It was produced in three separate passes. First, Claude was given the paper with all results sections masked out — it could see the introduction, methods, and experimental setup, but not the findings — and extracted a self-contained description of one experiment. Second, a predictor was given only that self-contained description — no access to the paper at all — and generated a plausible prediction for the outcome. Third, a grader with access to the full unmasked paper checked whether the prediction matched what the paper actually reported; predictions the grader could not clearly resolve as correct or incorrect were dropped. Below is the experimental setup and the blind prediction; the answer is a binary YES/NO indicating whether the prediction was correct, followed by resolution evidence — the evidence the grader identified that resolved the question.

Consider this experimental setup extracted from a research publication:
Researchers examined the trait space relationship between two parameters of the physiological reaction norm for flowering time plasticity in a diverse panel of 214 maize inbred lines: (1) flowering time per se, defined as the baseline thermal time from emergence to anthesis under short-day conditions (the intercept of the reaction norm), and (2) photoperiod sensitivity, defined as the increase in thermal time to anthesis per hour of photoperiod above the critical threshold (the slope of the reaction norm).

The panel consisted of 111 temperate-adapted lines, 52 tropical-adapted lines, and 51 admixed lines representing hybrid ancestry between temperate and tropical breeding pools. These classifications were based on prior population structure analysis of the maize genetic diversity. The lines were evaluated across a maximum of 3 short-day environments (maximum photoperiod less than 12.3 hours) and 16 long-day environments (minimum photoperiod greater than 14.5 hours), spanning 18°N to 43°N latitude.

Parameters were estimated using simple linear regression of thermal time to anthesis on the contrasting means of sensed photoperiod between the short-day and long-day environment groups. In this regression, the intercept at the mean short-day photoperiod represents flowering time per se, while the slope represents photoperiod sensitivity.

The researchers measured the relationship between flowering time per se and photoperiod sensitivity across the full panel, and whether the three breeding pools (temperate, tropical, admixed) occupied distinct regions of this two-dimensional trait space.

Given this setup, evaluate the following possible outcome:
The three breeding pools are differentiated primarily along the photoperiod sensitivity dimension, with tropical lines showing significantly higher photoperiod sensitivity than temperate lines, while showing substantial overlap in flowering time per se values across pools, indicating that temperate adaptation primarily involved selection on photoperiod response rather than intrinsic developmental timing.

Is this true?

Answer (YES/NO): NO